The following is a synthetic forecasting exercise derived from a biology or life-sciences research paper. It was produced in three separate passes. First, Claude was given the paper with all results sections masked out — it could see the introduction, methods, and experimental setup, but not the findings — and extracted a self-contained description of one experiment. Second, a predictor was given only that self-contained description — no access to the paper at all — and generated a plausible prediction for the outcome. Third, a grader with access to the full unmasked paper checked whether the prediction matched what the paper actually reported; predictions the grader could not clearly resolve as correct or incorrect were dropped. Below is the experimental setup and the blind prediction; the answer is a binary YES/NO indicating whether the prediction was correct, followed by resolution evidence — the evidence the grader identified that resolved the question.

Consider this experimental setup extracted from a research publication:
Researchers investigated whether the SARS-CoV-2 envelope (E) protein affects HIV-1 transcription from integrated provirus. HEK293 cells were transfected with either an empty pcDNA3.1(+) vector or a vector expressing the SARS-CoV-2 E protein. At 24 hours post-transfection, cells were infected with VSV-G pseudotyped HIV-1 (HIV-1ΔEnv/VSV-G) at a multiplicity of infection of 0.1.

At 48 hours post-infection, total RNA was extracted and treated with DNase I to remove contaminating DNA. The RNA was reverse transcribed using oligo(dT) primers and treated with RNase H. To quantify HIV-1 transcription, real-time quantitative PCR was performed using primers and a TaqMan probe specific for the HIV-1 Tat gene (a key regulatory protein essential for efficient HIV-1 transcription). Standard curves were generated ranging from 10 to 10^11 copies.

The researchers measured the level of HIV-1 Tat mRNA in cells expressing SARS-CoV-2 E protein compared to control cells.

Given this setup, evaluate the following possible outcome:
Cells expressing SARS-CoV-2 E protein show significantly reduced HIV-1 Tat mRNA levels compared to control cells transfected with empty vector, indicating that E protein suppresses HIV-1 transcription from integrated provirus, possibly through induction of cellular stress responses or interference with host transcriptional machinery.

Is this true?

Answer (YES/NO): NO